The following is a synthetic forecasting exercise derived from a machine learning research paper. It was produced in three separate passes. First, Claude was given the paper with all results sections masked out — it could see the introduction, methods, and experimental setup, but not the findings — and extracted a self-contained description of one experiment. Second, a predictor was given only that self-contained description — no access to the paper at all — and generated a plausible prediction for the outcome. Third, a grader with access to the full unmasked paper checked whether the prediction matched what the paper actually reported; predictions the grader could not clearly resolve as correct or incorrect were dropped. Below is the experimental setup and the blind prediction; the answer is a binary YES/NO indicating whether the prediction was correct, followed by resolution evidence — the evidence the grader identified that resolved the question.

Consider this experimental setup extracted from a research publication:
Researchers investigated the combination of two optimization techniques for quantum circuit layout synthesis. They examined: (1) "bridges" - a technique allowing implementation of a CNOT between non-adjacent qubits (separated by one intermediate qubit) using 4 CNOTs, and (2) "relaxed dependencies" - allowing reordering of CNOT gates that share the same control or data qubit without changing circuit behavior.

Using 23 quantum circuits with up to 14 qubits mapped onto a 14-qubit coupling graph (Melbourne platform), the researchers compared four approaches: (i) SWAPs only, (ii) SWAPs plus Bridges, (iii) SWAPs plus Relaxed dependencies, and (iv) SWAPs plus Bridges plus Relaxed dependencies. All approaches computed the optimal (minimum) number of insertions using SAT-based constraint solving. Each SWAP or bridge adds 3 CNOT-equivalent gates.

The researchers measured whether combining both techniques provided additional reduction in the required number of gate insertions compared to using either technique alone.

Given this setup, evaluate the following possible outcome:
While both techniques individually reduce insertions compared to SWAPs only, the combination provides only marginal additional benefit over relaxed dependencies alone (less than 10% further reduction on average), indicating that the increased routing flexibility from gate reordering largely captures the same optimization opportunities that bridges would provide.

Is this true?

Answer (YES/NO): NO